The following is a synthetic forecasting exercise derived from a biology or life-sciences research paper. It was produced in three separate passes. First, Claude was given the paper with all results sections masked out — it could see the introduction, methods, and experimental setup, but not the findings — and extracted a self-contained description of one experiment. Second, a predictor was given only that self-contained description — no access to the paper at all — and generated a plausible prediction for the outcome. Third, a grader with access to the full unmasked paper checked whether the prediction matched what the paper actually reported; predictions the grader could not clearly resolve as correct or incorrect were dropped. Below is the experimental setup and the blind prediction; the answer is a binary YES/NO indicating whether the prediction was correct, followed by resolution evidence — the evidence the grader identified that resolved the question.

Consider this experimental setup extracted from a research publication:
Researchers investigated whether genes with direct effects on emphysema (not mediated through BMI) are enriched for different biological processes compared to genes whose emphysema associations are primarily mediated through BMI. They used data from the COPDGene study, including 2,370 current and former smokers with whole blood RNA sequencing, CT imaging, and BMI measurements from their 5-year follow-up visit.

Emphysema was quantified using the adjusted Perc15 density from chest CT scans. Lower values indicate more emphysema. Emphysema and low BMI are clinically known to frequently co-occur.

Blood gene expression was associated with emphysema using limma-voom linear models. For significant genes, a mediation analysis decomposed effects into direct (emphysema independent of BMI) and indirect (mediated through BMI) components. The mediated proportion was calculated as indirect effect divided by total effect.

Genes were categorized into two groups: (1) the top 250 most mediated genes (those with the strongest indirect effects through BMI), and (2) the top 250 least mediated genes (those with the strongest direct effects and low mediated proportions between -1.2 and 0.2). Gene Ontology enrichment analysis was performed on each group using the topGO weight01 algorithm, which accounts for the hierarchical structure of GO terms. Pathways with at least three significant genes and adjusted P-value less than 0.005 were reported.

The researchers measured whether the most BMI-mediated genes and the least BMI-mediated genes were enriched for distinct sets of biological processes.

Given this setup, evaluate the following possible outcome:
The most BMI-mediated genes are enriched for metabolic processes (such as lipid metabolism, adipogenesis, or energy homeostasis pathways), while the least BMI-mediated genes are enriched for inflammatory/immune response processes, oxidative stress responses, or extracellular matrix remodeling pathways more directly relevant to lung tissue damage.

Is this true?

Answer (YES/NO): NO